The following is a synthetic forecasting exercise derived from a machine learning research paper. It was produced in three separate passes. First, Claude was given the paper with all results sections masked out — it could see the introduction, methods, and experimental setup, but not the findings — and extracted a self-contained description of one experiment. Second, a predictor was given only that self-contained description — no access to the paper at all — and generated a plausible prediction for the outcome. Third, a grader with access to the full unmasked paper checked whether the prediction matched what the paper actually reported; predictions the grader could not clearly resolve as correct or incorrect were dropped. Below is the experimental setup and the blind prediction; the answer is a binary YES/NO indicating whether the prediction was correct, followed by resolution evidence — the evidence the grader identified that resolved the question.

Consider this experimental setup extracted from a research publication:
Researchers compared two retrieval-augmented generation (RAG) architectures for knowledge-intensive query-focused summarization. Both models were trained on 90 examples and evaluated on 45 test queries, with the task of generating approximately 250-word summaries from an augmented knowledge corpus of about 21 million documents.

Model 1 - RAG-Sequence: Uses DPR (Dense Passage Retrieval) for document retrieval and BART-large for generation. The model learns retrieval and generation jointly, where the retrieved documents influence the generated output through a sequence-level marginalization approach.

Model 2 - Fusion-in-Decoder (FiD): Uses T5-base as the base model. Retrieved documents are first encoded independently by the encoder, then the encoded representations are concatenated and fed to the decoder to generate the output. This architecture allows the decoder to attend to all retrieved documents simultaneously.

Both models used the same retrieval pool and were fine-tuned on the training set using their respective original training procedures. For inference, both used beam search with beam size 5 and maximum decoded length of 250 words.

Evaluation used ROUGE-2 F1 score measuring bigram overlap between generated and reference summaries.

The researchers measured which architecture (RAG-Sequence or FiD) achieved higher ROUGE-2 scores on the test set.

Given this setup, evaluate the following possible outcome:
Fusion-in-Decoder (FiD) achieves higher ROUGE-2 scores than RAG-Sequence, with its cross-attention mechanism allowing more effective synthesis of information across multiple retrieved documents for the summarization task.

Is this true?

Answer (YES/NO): YES